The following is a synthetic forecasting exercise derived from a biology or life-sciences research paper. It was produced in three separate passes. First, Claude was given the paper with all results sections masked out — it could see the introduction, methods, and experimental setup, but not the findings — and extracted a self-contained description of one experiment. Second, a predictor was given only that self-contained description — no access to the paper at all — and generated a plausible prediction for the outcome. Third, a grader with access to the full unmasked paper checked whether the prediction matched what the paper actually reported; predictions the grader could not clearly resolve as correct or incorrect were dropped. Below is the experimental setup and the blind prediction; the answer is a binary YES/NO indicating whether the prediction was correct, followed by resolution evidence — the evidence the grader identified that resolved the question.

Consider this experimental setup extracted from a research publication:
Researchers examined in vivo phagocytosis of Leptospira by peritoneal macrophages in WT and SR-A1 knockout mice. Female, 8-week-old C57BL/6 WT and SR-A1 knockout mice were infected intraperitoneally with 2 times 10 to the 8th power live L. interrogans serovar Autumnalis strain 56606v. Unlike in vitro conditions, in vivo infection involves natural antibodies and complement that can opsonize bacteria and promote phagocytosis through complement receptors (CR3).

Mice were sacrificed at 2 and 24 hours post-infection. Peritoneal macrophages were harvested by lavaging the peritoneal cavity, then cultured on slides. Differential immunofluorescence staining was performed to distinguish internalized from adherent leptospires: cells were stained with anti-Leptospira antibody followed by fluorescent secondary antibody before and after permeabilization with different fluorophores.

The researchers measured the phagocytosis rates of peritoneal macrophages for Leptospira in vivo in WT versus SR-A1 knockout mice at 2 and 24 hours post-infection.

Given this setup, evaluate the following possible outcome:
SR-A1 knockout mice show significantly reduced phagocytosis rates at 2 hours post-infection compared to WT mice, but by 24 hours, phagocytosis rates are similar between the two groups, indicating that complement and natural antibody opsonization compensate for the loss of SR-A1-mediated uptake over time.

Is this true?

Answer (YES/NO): NO